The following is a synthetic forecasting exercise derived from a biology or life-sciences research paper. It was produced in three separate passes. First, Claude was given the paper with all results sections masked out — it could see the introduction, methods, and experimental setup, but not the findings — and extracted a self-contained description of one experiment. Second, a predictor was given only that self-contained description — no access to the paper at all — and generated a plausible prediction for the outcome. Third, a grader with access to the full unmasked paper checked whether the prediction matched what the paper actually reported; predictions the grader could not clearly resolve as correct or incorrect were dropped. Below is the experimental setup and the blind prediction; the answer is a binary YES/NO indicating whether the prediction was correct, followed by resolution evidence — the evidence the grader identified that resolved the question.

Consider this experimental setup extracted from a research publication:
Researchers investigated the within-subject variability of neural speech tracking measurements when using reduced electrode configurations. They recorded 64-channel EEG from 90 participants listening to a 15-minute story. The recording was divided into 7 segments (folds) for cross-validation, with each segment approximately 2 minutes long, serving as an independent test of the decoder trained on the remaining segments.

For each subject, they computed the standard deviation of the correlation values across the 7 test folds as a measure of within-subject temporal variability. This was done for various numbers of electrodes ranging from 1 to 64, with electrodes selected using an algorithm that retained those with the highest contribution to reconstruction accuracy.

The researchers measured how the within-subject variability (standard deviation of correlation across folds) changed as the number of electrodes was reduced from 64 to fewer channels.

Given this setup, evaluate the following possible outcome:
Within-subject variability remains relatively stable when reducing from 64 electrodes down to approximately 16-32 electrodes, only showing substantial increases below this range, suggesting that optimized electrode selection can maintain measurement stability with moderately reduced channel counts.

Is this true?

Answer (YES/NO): NO